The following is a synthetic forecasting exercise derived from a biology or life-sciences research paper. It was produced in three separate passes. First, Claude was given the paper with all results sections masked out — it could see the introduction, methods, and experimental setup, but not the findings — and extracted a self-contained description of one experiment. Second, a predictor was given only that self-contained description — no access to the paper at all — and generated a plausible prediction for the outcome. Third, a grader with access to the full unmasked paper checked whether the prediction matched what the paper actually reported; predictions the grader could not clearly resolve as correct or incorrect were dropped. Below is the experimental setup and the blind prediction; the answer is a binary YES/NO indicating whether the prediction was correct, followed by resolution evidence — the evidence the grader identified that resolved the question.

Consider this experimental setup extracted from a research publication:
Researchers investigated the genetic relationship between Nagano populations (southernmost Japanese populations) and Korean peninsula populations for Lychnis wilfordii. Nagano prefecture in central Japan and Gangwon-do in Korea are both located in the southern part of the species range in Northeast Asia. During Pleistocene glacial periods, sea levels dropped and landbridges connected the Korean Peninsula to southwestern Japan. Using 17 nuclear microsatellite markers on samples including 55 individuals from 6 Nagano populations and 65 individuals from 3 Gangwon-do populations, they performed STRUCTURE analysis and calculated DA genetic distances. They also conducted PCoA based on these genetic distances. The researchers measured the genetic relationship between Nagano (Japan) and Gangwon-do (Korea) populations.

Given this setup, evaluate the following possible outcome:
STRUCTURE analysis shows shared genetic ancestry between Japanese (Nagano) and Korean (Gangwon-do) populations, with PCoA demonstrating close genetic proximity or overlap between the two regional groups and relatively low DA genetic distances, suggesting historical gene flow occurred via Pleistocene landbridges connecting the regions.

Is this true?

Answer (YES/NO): NO